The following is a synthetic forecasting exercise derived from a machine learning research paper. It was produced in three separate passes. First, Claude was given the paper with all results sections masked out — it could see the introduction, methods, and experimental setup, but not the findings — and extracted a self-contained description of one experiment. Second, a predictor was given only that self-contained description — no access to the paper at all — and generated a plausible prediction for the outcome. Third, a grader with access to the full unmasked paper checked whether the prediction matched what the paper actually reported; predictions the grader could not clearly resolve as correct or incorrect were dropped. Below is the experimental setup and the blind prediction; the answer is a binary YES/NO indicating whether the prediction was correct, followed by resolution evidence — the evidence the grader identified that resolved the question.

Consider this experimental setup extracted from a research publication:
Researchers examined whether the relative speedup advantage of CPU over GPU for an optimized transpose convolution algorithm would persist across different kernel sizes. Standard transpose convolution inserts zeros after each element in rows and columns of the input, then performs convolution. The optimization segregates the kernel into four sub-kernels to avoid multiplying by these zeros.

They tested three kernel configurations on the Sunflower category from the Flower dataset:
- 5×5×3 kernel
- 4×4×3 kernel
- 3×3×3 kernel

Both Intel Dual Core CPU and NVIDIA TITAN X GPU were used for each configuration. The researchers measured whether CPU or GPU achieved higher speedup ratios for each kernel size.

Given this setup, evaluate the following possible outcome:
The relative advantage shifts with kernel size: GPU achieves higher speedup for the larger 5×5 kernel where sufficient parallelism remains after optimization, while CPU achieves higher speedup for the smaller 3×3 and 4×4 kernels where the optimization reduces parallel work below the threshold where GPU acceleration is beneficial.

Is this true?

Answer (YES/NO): NO